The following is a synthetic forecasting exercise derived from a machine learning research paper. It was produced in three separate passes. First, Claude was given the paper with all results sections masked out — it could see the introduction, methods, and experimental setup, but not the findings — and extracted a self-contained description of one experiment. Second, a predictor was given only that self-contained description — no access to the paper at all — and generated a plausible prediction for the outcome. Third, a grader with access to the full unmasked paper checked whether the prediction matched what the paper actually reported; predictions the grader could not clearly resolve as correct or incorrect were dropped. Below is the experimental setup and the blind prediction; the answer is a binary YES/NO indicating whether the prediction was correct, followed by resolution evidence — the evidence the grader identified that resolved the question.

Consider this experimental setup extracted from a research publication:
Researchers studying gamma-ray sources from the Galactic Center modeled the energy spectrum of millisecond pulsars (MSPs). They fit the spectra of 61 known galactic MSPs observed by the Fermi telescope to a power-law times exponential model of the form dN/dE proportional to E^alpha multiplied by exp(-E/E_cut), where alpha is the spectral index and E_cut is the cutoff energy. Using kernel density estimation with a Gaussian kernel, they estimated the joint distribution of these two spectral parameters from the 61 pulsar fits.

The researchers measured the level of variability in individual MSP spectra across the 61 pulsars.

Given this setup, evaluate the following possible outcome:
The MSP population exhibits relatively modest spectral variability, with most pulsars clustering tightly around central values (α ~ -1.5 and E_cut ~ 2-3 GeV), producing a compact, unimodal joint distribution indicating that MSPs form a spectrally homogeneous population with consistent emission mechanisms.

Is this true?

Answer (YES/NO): NO